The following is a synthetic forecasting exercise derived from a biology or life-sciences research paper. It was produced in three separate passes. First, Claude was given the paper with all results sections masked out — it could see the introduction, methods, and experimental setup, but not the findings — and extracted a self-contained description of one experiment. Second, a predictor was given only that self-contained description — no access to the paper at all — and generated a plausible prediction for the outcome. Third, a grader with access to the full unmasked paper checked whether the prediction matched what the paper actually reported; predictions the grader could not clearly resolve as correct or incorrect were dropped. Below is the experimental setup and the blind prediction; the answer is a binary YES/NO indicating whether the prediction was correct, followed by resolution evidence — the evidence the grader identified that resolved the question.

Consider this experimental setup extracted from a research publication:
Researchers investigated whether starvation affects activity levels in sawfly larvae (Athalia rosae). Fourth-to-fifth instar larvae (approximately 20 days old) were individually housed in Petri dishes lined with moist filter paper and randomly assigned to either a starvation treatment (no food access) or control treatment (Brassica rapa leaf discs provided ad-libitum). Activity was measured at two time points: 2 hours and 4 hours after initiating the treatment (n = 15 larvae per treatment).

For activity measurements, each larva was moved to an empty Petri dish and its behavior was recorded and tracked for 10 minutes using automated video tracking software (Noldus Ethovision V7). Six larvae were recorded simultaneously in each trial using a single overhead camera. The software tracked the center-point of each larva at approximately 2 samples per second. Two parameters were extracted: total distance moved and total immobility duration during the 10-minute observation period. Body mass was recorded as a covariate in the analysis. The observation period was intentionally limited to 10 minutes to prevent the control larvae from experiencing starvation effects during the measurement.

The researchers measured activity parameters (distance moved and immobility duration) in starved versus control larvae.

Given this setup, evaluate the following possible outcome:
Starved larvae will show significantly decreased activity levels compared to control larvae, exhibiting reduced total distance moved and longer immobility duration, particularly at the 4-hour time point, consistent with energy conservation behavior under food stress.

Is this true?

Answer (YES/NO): NO